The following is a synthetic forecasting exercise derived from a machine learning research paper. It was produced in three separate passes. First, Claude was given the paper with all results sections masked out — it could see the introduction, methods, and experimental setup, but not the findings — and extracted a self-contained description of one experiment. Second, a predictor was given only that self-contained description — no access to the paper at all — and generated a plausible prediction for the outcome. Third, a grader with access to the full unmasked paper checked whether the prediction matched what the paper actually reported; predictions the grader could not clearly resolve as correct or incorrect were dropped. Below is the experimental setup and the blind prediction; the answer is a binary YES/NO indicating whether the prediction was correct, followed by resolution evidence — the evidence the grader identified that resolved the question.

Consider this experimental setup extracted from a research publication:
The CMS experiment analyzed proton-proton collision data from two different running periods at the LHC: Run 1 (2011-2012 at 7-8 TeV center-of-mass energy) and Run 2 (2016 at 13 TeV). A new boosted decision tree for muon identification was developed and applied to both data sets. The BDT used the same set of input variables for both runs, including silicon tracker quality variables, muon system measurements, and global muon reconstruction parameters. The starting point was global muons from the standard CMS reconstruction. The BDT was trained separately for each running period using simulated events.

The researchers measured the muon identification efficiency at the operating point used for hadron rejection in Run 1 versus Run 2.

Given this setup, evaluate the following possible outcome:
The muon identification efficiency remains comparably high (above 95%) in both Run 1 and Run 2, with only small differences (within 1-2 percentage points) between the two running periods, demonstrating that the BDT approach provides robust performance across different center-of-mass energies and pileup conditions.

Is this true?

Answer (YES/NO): NO